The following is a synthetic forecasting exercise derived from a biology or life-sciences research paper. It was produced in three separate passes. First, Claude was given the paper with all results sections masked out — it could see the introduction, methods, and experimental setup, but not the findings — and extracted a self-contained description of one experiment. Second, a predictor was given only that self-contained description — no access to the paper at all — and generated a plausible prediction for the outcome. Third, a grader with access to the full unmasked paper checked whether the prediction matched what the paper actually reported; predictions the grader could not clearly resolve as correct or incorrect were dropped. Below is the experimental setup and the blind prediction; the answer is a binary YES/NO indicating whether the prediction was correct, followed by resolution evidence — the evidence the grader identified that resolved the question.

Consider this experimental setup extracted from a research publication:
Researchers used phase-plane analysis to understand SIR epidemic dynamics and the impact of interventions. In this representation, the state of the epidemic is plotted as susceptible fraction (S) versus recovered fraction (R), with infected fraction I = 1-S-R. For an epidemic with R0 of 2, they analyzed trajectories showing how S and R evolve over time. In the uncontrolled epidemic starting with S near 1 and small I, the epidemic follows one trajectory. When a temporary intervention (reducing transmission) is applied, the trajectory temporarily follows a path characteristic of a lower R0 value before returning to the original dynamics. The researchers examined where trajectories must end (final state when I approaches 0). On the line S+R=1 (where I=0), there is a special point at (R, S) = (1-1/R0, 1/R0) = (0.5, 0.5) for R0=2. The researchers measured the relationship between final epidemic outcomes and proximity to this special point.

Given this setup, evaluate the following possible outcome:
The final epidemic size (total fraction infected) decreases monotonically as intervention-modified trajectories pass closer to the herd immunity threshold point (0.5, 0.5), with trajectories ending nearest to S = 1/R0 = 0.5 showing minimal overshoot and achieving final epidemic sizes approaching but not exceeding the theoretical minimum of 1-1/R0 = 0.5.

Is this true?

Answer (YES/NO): YES